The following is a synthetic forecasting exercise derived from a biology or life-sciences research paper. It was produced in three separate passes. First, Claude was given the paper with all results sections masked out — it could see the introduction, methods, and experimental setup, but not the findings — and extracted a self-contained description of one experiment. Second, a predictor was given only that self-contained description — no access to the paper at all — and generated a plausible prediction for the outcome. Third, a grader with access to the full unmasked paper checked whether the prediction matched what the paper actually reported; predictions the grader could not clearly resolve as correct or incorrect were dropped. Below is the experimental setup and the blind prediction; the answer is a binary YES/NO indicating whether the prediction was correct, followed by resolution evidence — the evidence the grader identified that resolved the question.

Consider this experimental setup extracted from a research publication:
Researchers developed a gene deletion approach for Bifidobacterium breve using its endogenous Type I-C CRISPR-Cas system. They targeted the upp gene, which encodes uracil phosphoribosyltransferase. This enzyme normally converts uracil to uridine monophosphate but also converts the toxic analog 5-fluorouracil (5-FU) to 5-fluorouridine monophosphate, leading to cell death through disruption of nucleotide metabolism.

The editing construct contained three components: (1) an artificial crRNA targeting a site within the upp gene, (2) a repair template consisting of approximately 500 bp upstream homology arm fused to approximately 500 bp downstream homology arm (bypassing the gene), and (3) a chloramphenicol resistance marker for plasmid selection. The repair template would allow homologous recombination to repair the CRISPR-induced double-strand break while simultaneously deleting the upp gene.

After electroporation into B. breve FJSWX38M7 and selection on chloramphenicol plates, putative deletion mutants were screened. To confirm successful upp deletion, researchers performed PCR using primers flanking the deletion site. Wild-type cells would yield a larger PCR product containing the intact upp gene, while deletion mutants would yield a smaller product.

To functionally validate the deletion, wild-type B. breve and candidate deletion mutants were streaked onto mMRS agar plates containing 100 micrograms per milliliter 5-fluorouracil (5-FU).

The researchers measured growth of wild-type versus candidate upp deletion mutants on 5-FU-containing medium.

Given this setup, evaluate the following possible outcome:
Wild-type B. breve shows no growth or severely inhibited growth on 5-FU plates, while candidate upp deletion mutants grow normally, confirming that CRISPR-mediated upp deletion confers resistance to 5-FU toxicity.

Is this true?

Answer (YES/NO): YES